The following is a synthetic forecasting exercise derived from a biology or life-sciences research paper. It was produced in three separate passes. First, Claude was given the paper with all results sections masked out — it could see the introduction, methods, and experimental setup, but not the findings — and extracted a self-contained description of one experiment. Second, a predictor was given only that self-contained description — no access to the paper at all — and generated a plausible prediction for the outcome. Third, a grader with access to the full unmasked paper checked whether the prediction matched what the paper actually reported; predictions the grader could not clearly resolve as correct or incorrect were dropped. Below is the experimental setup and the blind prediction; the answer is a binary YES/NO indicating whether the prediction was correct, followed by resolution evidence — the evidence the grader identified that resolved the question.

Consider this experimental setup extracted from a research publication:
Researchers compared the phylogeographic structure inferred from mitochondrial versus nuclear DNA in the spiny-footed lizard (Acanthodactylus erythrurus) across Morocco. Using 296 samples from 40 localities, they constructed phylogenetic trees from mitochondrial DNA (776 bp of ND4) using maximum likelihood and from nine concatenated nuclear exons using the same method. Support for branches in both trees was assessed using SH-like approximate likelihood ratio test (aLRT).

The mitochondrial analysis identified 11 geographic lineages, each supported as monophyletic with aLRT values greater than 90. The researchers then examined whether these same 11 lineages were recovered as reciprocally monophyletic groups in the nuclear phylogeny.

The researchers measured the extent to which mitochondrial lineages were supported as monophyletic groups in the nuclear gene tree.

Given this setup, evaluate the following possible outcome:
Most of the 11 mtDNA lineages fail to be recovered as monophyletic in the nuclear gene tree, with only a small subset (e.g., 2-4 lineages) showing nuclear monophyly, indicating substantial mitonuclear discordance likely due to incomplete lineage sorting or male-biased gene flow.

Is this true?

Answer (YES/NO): YES